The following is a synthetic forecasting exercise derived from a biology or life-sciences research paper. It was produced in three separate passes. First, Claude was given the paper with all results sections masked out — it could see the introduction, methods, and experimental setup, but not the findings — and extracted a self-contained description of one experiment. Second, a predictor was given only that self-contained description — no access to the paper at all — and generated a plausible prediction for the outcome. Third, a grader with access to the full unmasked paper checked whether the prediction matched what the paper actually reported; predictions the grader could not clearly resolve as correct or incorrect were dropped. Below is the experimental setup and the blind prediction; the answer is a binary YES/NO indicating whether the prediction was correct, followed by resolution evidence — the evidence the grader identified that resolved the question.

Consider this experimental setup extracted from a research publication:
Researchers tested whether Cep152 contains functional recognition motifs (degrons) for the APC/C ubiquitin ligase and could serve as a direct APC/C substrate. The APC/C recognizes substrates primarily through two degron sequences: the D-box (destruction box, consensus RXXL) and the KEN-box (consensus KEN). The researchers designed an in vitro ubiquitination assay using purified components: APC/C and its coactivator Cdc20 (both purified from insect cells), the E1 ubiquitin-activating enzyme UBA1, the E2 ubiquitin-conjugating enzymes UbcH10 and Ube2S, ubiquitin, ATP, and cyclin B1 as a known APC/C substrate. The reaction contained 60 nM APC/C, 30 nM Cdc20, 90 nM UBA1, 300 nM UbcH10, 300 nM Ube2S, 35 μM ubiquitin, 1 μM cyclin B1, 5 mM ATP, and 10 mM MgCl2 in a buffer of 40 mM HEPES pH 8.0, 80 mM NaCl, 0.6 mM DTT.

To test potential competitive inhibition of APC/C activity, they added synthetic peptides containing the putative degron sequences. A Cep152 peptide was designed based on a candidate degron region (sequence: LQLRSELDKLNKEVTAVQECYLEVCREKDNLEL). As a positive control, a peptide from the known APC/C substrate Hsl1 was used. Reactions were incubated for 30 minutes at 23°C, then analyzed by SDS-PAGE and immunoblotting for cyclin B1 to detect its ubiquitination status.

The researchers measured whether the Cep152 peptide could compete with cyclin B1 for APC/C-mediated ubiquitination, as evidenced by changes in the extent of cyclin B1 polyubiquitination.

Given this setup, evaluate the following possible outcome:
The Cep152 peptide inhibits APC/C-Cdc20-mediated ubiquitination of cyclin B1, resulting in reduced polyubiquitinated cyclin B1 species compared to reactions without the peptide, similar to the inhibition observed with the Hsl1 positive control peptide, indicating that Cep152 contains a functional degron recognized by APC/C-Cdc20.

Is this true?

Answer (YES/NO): NO